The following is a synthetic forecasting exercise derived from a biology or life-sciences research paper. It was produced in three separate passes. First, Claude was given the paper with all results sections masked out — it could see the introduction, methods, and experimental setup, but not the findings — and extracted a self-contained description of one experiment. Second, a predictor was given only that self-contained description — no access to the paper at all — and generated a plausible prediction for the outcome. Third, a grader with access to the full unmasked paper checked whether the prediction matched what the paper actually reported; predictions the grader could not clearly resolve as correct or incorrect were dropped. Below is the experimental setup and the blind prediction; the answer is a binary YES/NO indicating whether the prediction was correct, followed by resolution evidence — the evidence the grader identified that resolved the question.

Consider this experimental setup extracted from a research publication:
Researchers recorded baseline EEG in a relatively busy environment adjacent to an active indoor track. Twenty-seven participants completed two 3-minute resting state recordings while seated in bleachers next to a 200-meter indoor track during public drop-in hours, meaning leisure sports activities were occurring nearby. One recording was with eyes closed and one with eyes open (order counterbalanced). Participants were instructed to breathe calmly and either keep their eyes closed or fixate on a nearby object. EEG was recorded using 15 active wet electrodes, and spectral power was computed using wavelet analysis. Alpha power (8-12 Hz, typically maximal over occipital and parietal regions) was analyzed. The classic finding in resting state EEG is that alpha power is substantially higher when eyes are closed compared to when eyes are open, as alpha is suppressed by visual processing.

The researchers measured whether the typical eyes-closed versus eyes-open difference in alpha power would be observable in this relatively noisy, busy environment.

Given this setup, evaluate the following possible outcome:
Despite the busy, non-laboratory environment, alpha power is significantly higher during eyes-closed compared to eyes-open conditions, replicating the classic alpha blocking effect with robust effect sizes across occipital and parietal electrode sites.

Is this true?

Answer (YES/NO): NO